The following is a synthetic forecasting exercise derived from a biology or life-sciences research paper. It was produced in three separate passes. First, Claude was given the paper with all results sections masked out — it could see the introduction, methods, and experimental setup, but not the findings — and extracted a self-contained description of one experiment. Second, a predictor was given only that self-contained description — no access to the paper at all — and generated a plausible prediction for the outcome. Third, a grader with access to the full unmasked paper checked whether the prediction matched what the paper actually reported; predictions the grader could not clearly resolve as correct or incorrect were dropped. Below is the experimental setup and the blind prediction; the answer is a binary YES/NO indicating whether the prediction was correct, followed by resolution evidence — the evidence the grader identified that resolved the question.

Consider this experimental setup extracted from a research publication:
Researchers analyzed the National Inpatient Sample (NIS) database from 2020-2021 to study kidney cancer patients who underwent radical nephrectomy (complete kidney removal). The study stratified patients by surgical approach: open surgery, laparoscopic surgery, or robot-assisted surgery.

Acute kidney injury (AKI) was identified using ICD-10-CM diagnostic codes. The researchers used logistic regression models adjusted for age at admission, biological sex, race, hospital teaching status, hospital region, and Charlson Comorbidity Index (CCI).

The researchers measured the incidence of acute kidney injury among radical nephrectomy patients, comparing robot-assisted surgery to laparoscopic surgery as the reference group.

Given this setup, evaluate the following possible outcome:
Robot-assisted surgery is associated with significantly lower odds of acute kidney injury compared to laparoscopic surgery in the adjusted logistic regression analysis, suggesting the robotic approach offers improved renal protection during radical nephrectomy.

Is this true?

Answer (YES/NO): NO